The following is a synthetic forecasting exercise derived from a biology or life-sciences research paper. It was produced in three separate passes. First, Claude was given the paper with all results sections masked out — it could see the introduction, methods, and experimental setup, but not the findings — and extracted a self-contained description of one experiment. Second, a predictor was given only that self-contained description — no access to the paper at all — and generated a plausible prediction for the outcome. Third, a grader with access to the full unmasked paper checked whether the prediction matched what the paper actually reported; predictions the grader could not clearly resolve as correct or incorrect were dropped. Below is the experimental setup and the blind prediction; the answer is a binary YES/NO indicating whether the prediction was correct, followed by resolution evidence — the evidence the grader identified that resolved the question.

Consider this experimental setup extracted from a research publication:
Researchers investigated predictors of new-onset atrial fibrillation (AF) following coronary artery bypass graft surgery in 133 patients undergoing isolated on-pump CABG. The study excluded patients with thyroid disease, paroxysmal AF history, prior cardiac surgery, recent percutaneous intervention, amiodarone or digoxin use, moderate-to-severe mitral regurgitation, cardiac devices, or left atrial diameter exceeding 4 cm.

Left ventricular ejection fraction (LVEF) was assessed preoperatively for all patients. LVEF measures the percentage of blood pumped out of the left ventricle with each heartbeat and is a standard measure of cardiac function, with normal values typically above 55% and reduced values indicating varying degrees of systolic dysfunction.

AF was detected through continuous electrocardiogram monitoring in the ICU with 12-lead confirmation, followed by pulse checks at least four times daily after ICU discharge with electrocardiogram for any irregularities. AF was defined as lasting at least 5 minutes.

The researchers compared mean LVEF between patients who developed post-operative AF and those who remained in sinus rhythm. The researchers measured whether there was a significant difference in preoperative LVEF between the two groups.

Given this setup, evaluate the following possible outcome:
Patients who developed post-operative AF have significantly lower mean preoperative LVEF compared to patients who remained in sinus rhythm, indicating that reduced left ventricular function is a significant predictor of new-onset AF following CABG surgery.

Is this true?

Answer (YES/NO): NO